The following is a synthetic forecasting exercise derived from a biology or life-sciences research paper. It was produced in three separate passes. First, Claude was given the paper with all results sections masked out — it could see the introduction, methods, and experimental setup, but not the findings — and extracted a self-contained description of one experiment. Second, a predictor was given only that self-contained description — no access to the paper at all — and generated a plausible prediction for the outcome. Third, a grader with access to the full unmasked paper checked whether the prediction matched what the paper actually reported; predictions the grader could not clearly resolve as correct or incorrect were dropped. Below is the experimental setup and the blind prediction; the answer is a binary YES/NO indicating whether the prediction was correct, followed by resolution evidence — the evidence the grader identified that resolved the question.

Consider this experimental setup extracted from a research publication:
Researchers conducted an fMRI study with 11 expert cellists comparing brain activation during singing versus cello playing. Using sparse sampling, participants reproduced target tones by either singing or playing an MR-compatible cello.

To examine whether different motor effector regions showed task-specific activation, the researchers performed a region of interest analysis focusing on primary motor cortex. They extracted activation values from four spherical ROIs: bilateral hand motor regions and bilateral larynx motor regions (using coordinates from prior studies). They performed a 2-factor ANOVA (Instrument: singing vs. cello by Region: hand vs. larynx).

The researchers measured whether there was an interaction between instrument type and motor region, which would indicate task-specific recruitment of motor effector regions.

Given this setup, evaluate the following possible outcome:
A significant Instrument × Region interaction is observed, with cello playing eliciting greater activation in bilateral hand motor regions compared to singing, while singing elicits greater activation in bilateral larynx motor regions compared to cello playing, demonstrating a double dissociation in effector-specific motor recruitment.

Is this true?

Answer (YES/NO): NO